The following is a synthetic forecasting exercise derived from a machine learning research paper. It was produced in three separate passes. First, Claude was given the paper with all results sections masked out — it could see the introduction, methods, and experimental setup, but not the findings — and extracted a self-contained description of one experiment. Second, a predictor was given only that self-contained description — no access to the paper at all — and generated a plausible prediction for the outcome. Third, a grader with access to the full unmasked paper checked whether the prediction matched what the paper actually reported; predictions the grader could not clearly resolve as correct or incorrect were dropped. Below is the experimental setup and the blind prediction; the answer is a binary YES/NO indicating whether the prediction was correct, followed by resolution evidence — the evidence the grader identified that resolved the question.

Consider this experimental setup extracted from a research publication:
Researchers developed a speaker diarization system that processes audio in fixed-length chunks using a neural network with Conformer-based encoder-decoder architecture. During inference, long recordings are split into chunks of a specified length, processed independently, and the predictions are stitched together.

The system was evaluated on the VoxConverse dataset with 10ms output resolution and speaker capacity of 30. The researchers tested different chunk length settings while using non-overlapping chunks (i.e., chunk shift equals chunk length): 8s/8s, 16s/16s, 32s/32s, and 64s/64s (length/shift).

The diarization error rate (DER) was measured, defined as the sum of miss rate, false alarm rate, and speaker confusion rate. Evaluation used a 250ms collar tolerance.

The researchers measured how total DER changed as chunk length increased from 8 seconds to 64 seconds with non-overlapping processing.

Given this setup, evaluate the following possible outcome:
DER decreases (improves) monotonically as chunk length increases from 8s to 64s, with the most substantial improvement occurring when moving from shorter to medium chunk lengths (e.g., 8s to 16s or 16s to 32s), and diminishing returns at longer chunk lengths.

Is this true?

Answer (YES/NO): NO